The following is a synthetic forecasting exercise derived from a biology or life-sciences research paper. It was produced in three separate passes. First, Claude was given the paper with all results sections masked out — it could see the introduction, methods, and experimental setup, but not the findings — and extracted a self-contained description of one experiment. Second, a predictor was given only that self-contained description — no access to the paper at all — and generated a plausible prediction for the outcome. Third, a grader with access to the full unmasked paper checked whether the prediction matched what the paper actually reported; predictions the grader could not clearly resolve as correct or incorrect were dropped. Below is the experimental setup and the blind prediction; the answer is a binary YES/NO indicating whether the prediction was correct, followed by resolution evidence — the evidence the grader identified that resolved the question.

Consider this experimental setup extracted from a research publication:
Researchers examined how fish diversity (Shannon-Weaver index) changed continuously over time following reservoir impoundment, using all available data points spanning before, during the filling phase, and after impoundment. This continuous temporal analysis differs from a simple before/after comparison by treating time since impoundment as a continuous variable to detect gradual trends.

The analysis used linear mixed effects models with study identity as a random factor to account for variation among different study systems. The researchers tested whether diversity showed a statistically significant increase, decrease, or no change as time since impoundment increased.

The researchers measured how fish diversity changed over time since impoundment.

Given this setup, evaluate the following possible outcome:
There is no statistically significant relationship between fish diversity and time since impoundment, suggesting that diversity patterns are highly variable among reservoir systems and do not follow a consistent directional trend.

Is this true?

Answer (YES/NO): YES